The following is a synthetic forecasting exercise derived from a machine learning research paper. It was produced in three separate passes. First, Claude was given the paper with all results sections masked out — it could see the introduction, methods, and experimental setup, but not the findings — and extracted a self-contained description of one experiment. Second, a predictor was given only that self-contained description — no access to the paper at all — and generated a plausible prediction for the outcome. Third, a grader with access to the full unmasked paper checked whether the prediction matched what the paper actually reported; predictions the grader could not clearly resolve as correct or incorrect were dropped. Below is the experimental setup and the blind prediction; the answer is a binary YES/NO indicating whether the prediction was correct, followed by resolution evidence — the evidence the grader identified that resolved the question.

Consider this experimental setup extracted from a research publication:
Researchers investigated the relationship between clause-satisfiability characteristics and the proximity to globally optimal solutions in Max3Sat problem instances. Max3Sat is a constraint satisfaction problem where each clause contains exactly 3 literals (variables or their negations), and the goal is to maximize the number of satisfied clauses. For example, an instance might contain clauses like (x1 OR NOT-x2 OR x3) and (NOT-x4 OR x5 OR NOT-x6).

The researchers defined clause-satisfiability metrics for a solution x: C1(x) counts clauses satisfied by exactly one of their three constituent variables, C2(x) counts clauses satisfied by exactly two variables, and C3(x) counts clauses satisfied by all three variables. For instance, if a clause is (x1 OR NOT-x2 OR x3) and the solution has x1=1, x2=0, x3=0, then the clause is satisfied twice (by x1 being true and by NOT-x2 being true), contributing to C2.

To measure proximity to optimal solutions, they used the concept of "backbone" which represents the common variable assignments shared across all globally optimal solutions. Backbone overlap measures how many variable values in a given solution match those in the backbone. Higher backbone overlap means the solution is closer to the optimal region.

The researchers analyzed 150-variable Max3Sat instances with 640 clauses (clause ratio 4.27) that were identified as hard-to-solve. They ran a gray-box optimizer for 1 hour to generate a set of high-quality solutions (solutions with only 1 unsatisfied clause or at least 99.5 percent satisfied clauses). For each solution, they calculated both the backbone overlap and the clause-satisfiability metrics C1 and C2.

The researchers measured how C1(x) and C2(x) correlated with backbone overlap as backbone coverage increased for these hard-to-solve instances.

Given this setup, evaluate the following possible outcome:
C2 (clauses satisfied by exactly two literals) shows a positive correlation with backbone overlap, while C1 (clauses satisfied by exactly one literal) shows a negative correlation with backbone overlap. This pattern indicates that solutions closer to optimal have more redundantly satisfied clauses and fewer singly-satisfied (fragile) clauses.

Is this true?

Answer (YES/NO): NO